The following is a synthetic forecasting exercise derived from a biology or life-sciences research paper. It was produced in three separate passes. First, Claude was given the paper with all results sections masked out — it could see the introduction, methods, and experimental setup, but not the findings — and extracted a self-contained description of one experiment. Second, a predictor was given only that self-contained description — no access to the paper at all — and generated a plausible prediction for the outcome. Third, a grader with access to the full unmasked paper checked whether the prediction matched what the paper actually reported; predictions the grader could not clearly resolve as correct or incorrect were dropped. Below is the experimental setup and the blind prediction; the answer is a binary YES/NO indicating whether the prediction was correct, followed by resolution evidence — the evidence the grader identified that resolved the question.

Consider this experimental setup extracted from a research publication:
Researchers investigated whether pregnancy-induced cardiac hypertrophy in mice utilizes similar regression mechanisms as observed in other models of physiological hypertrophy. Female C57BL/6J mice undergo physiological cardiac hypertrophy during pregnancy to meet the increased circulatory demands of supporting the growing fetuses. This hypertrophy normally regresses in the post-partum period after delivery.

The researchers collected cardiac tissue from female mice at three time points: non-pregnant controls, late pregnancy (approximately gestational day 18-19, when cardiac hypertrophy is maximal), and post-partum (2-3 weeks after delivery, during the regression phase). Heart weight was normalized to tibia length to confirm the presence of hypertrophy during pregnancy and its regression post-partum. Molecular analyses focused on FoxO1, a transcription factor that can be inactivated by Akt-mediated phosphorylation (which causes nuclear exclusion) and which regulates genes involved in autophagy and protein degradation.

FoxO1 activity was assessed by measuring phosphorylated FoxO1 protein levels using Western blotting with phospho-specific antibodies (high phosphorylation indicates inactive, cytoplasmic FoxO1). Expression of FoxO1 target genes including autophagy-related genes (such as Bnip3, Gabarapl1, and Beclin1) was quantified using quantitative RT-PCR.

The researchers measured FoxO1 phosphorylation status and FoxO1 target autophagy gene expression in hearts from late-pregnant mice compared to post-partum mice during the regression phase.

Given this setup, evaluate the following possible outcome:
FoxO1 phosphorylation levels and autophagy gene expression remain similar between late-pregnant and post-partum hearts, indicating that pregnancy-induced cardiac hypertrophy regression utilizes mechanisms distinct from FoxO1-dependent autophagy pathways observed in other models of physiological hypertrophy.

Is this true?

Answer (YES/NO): NO